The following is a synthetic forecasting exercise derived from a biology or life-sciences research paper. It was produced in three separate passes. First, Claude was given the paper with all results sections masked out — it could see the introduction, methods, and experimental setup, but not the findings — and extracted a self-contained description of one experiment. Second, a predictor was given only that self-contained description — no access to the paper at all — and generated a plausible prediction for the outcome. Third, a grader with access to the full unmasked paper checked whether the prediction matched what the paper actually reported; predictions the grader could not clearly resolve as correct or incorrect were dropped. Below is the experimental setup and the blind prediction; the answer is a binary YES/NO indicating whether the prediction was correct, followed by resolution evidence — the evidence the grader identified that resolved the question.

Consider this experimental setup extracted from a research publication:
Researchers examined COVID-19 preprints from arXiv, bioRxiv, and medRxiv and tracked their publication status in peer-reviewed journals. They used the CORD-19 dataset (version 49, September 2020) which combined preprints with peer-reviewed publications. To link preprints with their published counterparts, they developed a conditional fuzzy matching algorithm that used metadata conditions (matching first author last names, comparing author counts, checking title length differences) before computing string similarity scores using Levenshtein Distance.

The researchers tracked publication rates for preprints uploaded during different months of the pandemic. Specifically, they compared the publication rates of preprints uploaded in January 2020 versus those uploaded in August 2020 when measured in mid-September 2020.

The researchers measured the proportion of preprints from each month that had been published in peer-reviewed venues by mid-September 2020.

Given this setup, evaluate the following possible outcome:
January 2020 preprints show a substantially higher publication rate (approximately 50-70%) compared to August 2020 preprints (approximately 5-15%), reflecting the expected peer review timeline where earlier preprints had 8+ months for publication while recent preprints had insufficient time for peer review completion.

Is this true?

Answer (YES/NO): NO